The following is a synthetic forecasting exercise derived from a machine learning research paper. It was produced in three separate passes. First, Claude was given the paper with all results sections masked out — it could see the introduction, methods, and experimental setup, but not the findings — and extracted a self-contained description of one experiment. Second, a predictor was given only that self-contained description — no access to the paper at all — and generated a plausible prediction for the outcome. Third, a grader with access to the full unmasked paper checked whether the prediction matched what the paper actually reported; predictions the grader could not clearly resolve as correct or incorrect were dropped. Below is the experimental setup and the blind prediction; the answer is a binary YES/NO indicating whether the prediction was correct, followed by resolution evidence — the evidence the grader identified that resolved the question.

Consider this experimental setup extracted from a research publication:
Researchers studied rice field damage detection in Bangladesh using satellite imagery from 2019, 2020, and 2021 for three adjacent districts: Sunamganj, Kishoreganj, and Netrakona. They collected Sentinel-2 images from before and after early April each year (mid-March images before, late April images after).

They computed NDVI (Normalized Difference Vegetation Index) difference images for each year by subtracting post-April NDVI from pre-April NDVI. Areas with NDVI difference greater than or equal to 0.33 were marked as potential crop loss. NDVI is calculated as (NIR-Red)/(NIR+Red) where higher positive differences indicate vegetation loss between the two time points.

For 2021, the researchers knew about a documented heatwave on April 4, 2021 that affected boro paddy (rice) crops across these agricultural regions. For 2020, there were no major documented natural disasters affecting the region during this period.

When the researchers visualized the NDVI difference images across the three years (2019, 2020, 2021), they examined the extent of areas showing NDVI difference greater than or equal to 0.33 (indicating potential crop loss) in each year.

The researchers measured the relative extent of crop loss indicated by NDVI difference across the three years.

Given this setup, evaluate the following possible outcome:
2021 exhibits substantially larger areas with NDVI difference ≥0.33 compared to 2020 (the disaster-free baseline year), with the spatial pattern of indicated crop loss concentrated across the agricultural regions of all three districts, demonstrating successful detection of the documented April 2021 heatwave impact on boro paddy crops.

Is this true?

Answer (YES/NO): YES